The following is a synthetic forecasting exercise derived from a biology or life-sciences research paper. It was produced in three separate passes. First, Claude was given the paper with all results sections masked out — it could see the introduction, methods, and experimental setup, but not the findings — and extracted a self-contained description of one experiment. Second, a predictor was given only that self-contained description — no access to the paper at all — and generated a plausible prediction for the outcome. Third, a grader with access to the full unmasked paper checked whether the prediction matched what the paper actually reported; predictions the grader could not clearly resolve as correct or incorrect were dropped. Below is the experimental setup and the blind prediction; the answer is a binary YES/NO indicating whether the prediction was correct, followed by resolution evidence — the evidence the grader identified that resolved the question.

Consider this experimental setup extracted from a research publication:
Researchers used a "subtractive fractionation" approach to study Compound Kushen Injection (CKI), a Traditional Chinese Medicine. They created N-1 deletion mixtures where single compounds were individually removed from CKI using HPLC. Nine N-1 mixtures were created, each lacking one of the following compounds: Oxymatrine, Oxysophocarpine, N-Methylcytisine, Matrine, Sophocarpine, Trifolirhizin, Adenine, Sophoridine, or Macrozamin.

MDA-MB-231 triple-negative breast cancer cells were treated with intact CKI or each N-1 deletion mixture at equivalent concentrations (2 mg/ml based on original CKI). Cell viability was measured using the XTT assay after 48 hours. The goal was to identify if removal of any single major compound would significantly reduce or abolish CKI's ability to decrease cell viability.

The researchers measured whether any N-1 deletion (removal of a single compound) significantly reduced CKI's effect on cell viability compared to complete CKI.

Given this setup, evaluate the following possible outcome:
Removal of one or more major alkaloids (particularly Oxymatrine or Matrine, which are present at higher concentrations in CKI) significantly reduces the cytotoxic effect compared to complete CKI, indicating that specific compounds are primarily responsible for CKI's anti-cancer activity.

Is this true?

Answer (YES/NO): NO